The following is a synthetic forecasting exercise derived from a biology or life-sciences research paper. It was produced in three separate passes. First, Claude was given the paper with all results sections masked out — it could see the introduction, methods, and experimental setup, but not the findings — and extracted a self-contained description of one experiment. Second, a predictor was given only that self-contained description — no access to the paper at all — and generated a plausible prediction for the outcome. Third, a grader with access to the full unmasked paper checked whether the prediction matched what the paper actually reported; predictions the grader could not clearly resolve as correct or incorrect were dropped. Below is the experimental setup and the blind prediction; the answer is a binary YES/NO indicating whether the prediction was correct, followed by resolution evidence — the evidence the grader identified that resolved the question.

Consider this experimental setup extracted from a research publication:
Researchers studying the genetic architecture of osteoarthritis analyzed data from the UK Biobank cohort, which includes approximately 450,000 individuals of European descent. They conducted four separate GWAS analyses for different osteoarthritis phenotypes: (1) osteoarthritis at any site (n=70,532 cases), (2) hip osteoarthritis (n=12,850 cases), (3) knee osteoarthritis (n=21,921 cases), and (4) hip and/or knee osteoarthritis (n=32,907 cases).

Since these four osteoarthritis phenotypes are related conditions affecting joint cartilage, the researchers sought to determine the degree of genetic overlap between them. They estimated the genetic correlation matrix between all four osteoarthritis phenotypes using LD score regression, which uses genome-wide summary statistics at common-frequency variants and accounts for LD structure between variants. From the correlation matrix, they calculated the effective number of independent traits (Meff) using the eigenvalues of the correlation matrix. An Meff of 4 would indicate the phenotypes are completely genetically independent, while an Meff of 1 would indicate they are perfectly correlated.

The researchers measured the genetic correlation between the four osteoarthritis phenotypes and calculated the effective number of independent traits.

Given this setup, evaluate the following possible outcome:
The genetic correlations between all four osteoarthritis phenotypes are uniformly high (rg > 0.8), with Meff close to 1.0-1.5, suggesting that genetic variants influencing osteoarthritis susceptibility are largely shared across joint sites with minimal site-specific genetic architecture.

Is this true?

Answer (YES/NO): NO